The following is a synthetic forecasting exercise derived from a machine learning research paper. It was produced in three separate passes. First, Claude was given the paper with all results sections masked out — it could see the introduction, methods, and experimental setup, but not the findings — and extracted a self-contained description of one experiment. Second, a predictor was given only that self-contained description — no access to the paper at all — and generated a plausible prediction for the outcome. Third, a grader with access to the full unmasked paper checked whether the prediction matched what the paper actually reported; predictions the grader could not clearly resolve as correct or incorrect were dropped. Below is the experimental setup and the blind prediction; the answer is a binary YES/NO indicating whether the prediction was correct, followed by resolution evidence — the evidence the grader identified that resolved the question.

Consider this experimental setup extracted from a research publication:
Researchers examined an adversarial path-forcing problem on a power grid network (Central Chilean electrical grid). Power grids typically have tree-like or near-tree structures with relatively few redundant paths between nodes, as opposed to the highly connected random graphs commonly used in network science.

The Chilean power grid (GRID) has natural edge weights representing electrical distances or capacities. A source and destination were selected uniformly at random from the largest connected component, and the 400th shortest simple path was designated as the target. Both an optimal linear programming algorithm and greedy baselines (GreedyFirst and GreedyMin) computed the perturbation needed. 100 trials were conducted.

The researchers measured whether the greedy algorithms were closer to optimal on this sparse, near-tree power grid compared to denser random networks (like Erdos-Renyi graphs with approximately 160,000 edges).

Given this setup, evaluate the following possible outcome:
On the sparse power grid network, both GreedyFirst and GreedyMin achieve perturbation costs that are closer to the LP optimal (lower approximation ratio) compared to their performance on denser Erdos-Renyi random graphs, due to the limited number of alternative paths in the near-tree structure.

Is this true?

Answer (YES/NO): NO